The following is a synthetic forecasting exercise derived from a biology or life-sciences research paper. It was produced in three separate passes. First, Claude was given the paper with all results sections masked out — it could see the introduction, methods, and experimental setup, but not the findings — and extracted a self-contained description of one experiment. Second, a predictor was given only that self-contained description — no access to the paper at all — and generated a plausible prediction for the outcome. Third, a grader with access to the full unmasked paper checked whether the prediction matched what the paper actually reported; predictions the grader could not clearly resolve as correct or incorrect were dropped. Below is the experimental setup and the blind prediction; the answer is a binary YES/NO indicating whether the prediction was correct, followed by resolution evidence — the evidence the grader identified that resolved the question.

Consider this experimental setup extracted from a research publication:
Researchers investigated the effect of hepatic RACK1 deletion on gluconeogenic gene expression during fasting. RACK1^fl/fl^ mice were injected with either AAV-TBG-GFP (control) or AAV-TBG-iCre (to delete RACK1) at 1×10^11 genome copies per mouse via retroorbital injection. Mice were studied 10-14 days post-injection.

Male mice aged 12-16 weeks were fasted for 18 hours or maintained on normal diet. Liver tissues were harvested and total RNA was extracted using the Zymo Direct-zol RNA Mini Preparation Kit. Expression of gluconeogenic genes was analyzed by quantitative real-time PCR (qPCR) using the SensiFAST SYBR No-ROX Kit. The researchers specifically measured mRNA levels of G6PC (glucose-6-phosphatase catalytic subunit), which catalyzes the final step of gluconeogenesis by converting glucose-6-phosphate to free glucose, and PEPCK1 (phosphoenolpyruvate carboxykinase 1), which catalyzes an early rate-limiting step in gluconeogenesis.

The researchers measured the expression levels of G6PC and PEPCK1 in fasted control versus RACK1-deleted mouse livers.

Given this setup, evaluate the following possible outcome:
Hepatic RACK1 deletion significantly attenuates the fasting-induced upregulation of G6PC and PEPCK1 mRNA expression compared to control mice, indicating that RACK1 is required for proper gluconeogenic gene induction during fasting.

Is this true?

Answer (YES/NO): YES